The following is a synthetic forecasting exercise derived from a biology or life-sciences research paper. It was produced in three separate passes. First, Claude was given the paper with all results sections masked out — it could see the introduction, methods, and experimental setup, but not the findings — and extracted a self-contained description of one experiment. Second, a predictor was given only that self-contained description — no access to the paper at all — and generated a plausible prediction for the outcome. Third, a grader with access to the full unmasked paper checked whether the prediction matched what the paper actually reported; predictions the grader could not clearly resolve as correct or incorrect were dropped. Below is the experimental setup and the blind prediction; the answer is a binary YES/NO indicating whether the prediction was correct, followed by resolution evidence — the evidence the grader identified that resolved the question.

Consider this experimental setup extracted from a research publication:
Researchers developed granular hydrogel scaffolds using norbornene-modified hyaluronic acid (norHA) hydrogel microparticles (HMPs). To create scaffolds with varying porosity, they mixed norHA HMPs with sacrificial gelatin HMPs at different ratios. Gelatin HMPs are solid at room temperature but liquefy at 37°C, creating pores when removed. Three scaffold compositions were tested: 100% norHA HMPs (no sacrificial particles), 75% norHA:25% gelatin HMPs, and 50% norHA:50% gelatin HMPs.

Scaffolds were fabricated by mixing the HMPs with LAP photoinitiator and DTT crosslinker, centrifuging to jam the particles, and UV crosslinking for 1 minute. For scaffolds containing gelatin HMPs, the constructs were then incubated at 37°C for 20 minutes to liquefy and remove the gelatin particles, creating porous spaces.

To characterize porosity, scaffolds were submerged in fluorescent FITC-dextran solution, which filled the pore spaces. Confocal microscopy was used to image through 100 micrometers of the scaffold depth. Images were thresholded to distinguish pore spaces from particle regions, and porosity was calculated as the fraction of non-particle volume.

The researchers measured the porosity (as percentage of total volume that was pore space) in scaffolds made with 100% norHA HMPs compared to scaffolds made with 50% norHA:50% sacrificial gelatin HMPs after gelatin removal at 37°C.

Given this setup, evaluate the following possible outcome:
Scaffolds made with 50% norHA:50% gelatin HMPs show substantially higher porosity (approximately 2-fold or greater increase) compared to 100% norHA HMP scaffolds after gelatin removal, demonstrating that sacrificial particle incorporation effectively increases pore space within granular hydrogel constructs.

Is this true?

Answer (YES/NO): YES